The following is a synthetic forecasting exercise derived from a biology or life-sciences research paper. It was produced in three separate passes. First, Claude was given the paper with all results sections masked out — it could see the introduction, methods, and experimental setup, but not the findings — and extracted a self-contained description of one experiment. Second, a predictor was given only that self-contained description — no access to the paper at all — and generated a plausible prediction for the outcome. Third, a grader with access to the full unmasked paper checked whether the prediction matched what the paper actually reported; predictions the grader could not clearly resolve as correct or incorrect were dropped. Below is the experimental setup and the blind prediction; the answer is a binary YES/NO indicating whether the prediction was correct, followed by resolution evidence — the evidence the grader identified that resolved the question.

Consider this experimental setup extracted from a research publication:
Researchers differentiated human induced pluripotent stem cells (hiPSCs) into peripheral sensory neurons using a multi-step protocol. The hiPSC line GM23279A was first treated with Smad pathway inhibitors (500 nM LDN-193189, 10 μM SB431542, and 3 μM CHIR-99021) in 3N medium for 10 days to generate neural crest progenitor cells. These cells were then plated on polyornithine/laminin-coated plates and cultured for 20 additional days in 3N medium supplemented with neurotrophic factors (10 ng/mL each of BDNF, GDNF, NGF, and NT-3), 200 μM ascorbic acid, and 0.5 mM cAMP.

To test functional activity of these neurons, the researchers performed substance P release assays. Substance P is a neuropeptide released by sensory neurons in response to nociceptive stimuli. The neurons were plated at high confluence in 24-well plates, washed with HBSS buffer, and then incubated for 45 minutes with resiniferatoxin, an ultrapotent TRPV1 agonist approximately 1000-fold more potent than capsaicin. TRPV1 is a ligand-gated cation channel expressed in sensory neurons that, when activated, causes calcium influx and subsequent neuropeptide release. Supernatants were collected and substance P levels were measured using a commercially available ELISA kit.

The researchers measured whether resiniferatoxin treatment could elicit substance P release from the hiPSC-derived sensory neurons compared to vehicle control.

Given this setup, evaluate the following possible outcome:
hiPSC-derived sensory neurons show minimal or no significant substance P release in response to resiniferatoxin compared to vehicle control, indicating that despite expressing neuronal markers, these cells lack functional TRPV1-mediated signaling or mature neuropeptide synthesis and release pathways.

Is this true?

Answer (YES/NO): NO